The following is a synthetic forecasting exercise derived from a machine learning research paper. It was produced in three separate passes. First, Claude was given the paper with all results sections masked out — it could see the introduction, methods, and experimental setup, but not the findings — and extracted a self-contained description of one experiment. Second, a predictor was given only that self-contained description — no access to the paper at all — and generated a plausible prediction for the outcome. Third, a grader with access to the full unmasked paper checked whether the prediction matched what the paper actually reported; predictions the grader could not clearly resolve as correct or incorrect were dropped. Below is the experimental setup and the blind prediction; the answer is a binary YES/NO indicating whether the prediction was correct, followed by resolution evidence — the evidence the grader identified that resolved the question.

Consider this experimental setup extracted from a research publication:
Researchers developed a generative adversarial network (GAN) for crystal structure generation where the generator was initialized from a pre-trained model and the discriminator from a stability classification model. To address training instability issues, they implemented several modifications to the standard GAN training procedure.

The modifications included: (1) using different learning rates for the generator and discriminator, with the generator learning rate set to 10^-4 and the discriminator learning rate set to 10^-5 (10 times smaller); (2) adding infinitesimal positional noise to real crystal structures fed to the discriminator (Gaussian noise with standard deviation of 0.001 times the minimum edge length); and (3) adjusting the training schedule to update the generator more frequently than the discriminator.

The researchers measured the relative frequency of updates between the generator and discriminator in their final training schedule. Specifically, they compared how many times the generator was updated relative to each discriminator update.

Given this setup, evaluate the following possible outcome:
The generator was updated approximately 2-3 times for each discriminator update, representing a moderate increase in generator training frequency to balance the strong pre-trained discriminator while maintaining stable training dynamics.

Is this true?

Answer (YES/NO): NO